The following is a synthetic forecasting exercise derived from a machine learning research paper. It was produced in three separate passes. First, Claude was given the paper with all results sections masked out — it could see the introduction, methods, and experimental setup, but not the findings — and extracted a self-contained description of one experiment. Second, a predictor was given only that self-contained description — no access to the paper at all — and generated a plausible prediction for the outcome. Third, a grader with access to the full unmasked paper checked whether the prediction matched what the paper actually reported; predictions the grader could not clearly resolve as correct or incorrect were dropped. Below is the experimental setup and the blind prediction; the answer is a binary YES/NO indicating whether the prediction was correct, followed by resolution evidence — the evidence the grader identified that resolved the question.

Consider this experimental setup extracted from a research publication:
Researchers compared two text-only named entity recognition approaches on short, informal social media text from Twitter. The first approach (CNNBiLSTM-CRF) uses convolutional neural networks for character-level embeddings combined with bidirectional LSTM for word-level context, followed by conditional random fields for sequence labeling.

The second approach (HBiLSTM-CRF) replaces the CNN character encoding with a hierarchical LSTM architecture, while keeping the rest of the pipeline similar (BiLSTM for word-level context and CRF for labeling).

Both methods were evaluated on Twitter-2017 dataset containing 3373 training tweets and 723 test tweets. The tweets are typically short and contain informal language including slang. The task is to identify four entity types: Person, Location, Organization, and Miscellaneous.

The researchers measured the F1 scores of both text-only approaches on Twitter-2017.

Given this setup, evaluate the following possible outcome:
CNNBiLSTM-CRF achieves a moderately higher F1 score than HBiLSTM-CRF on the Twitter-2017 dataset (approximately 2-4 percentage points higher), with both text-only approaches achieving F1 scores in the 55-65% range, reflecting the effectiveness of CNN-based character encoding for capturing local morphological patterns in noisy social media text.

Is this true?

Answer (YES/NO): NO